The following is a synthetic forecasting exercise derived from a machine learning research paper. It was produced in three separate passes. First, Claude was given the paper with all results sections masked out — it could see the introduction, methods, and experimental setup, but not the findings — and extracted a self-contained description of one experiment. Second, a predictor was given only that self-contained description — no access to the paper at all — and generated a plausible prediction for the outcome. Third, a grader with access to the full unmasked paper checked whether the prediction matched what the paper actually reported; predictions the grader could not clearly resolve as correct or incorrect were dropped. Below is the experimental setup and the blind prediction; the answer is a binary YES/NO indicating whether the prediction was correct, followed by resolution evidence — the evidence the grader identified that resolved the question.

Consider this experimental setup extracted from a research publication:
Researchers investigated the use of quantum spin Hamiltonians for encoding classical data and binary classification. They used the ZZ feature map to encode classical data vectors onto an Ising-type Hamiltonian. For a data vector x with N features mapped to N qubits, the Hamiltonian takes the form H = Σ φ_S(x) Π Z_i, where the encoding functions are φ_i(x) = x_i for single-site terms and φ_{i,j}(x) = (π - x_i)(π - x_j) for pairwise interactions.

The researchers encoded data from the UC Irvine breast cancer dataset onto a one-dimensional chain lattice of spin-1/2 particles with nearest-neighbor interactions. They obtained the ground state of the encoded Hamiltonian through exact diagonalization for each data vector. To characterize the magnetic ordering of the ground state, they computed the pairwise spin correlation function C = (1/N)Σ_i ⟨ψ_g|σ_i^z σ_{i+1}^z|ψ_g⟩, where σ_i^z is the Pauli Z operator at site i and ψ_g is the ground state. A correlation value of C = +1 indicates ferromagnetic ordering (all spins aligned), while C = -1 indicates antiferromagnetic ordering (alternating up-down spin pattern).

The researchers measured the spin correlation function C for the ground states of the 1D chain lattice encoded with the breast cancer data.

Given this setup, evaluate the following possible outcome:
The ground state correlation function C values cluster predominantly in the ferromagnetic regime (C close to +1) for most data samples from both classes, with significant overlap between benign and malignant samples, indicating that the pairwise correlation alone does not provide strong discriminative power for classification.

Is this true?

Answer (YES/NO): NO